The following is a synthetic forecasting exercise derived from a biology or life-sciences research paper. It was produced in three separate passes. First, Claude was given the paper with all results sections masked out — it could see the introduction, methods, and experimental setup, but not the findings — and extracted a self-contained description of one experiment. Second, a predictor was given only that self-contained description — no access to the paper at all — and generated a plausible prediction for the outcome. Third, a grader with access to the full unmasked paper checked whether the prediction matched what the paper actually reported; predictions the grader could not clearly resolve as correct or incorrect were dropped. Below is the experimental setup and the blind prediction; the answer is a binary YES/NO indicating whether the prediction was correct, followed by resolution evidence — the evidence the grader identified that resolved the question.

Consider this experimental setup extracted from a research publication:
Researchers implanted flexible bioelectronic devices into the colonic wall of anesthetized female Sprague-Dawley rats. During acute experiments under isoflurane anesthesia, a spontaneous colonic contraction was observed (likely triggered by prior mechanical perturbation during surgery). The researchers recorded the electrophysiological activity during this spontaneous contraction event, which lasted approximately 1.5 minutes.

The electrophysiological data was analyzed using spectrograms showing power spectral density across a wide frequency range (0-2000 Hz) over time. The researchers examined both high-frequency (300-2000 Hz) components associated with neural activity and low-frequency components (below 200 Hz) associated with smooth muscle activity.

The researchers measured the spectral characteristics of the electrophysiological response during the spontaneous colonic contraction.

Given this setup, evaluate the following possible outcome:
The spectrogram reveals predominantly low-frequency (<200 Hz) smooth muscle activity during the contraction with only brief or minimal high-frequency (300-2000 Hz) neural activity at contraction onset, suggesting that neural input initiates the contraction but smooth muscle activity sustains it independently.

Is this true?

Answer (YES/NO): NO